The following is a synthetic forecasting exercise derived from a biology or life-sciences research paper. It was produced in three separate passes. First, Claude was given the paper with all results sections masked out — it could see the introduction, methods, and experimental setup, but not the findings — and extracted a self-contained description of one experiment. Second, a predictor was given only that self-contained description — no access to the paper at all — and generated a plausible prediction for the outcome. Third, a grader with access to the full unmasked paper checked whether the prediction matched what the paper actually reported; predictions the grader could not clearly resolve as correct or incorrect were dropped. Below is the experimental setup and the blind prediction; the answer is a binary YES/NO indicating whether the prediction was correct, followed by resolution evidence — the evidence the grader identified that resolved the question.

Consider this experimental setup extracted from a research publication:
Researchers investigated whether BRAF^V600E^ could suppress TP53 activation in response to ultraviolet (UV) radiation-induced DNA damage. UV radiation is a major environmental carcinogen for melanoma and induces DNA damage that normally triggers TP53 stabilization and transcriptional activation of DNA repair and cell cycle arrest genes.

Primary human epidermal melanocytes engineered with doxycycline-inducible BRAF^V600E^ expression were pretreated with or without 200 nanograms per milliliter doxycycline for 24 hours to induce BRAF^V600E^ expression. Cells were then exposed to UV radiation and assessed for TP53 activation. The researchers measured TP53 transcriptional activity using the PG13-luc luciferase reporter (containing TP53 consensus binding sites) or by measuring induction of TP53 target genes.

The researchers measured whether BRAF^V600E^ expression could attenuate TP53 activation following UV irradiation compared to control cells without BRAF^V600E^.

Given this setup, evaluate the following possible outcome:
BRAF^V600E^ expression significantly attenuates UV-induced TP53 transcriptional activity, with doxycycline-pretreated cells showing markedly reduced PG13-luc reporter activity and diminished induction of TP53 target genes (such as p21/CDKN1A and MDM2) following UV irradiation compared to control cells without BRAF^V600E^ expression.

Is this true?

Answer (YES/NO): YES